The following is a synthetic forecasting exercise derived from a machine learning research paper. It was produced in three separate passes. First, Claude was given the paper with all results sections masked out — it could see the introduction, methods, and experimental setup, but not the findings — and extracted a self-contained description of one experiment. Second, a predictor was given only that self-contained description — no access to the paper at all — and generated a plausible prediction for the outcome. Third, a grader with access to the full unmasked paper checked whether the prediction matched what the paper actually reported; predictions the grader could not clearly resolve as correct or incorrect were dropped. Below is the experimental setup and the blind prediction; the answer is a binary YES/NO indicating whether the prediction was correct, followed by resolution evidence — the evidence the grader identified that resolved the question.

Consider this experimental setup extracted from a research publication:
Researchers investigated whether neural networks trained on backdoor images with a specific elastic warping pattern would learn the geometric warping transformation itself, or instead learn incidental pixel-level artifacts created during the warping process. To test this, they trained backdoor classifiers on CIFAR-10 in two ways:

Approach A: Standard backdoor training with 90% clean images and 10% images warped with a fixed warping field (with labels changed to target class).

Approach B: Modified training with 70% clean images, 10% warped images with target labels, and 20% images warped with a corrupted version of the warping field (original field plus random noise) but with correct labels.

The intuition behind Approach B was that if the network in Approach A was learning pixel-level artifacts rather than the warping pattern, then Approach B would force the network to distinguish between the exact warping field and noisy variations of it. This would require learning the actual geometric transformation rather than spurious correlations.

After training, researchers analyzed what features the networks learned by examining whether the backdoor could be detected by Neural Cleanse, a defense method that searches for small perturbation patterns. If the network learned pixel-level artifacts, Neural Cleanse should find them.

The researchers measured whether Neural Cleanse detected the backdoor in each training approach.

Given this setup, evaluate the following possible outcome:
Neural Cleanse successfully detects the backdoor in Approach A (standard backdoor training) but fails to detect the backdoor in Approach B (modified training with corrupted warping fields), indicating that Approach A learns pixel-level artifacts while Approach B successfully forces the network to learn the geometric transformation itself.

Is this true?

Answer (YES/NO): YES